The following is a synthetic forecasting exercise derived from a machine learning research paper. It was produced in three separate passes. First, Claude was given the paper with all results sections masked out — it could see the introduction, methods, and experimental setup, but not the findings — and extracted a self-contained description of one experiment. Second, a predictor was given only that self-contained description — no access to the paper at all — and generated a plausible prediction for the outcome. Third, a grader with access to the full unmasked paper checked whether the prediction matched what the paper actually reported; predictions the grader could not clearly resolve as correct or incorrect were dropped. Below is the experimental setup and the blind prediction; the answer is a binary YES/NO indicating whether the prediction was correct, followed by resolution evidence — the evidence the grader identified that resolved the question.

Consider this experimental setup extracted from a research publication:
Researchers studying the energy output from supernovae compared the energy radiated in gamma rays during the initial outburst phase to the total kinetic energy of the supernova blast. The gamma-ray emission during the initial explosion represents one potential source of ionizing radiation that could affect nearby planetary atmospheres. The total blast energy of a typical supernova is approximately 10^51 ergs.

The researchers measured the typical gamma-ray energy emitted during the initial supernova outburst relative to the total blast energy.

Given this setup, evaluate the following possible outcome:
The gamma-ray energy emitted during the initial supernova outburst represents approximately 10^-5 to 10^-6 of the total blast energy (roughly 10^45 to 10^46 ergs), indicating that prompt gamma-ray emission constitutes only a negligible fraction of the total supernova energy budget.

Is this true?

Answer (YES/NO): NO